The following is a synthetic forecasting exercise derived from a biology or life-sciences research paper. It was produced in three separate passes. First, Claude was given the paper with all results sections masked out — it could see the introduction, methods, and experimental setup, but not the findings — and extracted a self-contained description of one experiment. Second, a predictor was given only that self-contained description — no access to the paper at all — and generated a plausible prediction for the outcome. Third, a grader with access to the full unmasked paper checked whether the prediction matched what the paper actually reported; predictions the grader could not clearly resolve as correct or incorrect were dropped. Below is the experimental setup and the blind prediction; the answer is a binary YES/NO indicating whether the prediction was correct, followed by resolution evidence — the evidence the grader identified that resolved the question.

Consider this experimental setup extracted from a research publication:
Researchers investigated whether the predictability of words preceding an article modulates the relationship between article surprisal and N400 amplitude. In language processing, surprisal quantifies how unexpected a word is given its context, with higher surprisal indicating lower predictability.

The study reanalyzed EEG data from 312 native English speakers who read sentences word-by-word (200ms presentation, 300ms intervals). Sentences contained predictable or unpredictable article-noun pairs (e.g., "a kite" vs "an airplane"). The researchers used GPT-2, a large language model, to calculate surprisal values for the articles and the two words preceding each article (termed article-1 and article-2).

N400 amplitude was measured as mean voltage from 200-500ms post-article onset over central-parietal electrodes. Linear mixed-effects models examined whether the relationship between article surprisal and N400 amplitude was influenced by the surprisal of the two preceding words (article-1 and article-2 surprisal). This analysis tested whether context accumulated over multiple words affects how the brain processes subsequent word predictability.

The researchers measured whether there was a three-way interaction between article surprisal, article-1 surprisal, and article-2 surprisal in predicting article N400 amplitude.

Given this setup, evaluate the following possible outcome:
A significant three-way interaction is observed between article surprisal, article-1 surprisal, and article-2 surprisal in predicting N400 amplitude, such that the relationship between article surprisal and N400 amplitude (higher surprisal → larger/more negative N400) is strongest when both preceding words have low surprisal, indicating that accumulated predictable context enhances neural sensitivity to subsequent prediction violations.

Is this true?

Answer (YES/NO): NO